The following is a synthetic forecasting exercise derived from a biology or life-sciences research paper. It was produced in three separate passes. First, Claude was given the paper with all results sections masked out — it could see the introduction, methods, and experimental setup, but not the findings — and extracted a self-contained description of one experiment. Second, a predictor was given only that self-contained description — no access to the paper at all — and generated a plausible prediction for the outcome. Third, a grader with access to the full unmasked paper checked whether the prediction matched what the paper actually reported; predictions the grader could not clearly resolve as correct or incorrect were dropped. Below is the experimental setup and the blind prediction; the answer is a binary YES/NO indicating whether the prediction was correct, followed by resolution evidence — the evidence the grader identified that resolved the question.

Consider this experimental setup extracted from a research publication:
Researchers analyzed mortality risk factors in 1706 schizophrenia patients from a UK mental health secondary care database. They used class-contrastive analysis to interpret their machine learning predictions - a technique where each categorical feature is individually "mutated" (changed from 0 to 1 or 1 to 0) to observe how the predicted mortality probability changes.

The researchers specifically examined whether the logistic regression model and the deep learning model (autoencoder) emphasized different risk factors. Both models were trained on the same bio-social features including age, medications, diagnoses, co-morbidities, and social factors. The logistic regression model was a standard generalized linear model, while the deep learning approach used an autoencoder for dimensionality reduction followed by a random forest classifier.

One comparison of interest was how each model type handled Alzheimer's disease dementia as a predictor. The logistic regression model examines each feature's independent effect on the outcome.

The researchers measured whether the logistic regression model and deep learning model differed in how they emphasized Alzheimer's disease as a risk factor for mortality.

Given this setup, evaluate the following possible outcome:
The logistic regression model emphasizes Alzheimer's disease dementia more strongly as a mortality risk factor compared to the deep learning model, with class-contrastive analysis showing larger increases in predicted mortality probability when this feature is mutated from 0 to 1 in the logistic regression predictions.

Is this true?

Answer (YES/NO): NO